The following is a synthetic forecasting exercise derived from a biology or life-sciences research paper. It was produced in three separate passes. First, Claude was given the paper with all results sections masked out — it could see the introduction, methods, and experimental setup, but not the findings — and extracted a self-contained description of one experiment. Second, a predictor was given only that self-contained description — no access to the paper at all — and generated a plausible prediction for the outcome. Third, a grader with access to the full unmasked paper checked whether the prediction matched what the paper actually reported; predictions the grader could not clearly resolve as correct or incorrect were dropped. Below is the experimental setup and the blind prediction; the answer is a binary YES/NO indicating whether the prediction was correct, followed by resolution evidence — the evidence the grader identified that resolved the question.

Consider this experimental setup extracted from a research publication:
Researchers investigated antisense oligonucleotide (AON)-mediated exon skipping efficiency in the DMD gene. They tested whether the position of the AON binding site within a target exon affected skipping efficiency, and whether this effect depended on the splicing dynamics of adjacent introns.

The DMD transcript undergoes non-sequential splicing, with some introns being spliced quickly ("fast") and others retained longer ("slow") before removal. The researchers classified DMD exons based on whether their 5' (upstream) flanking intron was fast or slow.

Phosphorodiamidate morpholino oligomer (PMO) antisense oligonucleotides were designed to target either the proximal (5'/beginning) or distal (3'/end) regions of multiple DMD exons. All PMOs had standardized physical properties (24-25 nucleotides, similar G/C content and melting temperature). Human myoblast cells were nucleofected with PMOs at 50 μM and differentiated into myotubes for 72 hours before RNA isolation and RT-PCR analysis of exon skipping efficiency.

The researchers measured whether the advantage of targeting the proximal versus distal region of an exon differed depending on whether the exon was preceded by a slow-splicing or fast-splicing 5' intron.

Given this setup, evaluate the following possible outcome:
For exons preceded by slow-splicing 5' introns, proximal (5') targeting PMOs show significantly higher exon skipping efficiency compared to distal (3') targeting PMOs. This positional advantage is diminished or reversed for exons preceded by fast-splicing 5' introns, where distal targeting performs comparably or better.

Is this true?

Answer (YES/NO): NO